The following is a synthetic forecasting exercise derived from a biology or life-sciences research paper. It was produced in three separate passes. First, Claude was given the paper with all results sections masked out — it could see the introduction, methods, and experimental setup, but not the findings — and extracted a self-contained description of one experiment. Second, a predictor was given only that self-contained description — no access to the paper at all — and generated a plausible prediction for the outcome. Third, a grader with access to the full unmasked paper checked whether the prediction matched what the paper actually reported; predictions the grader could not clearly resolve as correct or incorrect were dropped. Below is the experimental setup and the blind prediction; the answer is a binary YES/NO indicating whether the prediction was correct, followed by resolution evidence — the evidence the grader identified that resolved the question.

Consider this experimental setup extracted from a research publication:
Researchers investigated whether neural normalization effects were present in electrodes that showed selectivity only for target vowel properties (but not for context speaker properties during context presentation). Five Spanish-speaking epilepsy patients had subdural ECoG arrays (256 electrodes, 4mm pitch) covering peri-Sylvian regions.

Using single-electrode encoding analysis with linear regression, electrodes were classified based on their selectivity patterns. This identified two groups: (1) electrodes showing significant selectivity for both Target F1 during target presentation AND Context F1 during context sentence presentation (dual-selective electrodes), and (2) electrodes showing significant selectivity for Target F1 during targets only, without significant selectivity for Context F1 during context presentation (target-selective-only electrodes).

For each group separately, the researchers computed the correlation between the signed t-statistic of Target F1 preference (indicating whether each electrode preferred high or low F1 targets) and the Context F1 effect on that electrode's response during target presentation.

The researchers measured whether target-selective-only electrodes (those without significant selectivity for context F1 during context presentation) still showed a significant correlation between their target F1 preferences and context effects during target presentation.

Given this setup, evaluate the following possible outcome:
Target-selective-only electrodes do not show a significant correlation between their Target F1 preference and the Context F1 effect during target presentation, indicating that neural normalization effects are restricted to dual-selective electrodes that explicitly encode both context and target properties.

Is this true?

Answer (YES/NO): NO